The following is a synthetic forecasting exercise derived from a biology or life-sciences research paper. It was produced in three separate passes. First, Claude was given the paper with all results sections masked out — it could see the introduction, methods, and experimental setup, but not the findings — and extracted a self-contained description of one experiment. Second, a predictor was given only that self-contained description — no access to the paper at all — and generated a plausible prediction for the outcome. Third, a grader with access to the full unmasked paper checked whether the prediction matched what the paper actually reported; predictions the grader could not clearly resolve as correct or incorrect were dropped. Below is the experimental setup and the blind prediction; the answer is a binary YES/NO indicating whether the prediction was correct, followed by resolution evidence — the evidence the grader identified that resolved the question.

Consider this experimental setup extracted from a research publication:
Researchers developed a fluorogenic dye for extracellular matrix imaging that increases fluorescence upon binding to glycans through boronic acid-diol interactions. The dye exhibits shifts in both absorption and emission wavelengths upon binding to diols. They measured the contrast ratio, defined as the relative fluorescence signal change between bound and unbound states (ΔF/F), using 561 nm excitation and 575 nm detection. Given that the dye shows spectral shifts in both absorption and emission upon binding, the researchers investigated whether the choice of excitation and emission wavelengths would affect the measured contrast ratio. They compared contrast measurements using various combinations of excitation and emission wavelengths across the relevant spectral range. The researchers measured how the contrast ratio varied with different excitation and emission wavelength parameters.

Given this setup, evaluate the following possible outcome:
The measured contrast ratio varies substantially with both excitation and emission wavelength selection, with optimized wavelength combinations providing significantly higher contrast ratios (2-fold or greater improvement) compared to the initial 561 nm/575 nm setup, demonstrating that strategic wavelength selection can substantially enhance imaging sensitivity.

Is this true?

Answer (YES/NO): NO